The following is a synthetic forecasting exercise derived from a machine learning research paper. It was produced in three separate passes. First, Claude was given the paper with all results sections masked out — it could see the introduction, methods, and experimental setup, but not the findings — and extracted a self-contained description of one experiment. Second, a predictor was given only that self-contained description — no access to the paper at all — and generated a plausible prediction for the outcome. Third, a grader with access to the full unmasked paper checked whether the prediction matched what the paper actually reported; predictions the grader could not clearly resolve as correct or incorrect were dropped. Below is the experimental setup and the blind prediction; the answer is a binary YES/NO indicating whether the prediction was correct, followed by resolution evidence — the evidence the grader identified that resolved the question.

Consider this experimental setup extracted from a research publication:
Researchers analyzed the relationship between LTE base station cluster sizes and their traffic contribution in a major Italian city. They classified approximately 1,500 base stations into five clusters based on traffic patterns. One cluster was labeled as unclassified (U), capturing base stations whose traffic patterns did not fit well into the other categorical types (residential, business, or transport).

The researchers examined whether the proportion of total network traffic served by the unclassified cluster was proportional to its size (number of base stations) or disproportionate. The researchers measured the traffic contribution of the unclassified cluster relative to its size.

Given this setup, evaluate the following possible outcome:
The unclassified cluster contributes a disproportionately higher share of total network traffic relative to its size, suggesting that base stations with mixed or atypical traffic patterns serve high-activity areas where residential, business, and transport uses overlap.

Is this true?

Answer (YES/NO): NO